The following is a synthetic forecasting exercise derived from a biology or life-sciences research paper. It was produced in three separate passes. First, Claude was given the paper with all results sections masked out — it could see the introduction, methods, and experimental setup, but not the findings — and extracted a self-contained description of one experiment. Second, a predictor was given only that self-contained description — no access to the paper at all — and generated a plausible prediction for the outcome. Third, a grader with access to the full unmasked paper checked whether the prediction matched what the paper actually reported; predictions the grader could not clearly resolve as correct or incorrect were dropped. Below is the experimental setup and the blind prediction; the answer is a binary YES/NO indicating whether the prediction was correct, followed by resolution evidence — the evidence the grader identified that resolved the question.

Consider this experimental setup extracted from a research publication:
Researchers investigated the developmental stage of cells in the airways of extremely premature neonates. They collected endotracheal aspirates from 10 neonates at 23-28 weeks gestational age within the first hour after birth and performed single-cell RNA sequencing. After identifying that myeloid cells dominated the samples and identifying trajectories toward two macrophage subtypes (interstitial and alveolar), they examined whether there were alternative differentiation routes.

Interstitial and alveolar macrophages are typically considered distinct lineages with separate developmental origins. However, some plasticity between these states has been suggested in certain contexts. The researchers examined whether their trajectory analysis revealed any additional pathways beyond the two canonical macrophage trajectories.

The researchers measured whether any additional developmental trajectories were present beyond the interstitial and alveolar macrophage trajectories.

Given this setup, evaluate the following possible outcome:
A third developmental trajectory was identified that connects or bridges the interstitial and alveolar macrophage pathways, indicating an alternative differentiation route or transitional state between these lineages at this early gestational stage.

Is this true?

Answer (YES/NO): YES